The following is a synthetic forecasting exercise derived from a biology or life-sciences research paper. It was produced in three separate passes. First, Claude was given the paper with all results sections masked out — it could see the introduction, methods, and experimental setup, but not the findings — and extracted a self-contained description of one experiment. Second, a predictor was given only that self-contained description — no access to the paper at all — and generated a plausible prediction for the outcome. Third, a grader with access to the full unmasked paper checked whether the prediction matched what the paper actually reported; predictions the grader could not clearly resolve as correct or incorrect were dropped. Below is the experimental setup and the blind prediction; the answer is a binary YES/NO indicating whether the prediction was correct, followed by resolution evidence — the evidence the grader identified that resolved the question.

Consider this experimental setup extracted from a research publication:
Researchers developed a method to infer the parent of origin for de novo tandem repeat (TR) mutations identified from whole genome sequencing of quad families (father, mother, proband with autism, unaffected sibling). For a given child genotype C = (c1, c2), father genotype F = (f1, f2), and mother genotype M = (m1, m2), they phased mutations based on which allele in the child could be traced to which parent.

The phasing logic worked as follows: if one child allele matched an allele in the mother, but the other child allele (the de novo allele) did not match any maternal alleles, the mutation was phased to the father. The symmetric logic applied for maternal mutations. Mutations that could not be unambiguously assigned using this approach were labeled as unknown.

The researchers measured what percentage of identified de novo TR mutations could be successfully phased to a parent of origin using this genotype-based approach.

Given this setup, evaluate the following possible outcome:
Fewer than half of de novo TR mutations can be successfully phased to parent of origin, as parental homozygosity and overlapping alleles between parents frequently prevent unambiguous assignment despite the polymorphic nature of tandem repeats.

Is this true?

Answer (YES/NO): NO